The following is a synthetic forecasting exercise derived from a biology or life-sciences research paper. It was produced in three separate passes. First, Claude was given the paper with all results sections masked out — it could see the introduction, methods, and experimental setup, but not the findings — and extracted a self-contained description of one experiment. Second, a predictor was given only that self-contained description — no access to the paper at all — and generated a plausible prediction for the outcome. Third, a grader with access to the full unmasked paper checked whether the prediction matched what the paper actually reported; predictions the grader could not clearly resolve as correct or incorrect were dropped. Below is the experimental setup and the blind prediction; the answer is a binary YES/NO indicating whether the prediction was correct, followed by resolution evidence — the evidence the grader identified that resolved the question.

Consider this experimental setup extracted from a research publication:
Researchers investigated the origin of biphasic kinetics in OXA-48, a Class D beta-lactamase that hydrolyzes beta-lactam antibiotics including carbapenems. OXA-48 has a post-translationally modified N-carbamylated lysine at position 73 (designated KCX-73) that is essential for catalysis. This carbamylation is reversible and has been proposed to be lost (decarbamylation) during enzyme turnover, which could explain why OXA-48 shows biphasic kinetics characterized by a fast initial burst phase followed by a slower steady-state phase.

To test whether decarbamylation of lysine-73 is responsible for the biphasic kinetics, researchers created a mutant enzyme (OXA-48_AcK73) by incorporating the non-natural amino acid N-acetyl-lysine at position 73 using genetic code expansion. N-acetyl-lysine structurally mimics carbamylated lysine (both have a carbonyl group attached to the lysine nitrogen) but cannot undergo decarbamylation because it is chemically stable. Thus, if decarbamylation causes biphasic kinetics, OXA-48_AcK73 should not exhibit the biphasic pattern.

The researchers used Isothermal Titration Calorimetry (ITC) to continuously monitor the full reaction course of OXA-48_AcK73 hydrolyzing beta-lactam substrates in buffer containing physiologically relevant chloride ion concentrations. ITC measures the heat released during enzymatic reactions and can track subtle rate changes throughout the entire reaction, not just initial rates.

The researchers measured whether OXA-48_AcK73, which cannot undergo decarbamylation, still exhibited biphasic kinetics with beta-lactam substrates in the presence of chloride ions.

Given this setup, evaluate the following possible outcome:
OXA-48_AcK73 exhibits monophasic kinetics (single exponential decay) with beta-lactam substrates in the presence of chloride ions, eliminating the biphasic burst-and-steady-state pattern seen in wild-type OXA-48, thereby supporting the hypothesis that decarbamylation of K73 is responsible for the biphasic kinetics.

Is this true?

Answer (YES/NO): NO